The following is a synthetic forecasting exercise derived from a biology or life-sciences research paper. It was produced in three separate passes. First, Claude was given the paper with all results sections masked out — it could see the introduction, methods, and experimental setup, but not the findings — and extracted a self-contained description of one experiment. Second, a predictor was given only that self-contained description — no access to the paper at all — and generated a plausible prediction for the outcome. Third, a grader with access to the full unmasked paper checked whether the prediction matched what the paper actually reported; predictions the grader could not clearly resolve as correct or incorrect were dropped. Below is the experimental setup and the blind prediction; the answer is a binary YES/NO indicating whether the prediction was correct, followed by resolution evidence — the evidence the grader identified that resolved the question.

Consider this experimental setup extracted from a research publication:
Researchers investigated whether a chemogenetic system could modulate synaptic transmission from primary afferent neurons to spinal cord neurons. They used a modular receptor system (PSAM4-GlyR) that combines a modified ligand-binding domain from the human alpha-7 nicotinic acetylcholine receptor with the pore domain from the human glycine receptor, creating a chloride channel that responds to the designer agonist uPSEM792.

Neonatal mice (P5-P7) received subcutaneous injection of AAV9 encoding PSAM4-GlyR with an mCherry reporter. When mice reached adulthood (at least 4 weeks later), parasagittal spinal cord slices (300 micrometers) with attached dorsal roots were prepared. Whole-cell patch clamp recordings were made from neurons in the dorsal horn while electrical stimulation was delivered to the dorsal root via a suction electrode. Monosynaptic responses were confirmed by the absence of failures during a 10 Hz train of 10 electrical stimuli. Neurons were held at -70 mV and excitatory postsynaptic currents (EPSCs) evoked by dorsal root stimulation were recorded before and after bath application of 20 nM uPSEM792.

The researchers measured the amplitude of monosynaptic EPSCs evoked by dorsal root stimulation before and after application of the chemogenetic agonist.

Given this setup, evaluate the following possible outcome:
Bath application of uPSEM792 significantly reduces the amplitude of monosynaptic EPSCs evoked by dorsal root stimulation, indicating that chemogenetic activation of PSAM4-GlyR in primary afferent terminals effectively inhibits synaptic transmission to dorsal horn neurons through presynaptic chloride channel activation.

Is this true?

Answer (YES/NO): YES